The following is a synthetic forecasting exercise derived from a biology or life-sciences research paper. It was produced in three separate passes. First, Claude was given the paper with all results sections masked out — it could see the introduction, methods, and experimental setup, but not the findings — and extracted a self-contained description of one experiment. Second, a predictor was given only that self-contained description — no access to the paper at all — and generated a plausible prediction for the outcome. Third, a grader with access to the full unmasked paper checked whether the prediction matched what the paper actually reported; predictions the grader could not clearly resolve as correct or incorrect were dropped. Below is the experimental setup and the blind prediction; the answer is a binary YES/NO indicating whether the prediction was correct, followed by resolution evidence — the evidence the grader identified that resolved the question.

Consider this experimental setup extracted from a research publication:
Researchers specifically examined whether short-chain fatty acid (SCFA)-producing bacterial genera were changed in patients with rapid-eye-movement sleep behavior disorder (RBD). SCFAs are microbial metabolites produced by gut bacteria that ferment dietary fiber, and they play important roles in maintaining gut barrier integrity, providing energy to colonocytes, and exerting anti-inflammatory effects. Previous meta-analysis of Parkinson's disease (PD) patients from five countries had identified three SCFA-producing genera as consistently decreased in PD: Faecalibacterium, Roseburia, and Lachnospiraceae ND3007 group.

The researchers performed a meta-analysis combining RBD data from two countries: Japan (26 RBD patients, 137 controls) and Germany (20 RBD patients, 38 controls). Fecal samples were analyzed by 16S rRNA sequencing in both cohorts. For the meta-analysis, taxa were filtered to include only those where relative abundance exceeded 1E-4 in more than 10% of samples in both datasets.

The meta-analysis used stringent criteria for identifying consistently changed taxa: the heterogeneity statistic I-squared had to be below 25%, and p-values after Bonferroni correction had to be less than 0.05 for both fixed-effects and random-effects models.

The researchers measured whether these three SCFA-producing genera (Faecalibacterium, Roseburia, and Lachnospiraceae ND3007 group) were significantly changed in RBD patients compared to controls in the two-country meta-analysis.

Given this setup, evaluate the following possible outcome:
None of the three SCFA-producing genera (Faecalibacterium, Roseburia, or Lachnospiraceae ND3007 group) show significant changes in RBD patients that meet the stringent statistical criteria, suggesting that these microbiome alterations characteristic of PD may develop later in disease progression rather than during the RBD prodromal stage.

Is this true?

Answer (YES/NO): YES